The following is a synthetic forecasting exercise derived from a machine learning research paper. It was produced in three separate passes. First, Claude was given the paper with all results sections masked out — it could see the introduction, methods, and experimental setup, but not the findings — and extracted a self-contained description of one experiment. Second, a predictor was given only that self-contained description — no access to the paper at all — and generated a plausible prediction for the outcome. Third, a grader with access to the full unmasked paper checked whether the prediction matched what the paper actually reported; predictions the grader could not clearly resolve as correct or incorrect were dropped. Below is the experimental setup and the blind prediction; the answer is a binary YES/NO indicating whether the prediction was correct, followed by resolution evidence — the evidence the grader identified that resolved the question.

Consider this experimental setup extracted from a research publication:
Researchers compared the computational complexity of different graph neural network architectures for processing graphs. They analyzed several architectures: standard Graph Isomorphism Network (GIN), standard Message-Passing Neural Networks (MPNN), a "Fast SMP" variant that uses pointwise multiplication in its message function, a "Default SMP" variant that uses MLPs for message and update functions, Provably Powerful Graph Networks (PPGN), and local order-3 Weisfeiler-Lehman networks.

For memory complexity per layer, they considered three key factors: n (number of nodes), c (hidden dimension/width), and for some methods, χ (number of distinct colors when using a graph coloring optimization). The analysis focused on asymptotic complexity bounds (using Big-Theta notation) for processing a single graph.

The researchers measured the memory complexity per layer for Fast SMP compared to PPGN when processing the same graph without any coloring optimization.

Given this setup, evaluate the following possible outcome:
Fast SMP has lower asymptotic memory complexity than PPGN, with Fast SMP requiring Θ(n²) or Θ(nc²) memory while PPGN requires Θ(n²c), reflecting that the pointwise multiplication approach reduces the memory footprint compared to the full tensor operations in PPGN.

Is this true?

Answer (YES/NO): NO